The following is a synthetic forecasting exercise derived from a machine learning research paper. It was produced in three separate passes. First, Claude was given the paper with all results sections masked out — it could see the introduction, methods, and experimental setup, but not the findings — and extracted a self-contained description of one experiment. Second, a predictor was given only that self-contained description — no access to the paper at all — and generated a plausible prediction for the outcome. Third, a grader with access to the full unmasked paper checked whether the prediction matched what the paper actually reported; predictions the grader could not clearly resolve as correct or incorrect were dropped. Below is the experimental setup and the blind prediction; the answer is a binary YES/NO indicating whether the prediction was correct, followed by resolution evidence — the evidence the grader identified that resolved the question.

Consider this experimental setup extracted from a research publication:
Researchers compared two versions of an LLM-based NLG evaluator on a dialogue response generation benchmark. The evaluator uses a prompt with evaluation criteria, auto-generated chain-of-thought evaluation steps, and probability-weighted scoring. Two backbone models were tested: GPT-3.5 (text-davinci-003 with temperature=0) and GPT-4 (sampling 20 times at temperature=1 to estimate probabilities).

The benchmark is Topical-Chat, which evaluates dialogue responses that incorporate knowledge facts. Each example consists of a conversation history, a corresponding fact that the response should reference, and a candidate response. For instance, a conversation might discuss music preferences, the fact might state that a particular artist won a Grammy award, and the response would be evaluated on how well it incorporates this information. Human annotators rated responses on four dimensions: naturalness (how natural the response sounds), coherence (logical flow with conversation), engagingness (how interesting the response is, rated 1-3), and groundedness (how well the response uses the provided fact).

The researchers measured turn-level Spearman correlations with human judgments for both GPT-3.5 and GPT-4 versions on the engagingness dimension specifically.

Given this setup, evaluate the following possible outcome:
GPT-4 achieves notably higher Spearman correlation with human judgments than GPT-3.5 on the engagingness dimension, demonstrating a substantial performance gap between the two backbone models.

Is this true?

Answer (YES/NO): NO